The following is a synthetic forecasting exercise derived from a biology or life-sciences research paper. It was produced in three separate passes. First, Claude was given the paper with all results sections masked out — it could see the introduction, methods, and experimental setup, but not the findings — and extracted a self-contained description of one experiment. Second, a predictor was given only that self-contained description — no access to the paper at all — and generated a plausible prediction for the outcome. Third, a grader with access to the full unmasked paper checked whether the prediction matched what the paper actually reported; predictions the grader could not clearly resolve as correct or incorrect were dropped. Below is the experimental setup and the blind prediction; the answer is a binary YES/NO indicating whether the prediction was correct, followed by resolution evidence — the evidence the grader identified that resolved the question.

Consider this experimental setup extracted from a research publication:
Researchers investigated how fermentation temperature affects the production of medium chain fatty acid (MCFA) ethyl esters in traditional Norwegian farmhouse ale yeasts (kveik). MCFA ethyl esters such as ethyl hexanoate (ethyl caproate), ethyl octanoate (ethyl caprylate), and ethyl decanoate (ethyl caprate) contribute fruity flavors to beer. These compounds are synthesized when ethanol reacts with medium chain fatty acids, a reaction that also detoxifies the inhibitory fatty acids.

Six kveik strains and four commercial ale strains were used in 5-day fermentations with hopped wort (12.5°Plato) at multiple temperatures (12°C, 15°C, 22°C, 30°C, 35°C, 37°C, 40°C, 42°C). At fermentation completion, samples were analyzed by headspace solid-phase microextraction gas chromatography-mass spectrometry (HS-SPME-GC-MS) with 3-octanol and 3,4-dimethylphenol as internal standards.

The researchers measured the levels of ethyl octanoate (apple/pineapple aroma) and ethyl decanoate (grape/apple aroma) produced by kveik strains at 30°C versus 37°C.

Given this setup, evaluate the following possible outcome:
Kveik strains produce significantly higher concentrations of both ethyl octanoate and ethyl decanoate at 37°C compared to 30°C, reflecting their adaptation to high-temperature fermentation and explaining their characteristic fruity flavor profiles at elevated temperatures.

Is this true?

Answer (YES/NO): YES